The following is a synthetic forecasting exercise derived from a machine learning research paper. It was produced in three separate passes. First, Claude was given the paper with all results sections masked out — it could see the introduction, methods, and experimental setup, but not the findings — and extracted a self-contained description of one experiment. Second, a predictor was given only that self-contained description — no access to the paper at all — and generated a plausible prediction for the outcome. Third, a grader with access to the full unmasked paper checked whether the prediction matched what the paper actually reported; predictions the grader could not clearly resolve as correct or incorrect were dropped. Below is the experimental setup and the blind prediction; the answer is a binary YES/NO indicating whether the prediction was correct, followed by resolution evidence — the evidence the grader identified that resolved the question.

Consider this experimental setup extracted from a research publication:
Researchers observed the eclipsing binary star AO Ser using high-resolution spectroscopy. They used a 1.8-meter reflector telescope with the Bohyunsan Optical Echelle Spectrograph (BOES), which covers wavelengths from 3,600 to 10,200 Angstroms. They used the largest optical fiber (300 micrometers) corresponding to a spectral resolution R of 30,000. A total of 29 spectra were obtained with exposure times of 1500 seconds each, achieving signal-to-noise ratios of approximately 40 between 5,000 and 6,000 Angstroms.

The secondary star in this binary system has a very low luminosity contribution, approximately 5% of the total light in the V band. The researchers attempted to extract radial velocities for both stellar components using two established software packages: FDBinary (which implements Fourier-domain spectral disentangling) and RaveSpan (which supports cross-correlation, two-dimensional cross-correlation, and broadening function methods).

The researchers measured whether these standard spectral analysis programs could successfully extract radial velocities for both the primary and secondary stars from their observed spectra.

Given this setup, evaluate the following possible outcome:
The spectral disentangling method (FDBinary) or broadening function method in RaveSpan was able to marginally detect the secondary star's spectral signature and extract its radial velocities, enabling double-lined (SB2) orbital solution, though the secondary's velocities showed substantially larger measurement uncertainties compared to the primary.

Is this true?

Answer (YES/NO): NO